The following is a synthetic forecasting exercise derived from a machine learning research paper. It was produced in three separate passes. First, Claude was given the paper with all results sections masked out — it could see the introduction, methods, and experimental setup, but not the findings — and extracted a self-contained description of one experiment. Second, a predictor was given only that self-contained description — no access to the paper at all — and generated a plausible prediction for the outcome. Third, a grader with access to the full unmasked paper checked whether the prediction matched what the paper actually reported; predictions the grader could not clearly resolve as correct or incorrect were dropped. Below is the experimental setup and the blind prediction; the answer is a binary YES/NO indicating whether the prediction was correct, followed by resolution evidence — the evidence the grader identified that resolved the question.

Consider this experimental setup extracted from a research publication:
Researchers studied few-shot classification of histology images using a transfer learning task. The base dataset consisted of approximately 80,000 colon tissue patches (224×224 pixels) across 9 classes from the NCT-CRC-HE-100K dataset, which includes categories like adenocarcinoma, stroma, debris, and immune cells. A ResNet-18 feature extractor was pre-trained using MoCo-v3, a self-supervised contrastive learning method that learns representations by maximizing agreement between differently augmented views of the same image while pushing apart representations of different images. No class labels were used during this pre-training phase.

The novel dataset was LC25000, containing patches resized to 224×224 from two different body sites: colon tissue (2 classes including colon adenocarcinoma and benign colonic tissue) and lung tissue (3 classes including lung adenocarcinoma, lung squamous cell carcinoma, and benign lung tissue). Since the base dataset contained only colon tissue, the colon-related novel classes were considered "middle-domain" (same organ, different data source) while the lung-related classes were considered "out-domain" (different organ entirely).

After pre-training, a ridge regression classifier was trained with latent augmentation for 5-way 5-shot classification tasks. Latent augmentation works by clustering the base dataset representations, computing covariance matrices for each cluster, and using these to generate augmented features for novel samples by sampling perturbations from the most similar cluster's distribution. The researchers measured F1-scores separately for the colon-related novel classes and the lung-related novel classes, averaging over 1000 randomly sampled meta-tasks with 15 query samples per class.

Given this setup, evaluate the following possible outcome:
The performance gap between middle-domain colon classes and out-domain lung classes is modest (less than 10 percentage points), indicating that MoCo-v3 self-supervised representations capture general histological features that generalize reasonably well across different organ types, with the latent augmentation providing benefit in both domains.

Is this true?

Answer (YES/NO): NO